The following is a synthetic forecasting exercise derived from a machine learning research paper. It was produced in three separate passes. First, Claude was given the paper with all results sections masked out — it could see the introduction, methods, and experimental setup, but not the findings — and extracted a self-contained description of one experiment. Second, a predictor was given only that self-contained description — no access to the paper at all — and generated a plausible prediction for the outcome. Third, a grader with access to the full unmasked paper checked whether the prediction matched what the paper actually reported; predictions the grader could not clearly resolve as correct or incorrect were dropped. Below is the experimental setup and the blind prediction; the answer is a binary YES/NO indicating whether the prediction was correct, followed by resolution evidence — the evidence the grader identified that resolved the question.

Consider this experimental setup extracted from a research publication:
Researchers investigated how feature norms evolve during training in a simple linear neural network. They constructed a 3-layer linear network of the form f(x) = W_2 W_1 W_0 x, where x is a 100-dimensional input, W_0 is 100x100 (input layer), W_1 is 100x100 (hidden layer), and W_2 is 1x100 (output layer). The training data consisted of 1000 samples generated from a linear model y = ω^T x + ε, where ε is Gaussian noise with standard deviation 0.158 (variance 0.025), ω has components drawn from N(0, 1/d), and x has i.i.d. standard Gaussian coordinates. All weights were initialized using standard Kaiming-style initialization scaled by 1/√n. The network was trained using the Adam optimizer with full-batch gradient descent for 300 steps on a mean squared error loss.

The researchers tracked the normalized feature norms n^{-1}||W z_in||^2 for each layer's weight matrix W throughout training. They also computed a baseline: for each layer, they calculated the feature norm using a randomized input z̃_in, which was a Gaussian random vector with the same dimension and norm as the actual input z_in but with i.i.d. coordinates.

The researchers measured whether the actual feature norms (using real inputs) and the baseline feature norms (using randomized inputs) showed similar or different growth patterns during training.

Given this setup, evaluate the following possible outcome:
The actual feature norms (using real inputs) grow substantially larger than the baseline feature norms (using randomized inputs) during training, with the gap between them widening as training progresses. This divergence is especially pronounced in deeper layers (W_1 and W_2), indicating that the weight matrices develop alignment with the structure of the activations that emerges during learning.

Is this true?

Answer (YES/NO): YES